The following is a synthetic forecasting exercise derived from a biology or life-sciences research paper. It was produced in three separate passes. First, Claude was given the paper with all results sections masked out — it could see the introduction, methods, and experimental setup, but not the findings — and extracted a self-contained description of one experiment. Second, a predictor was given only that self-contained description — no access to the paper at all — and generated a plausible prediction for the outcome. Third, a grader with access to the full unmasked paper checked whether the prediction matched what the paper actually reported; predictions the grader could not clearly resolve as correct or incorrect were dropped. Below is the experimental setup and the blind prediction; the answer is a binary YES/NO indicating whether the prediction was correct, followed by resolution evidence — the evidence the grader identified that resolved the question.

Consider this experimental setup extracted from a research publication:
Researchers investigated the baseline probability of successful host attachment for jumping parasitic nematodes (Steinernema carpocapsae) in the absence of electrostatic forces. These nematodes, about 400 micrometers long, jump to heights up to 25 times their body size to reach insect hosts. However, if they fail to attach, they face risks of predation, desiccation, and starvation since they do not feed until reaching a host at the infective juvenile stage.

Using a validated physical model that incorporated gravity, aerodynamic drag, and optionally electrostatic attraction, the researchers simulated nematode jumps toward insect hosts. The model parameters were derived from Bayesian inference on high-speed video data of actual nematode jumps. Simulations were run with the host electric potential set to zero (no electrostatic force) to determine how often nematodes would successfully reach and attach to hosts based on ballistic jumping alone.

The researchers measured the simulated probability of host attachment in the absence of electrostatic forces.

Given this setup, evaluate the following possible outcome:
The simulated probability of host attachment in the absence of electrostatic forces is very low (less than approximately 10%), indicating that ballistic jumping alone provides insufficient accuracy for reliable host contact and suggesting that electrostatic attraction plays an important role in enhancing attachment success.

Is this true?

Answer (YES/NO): YES